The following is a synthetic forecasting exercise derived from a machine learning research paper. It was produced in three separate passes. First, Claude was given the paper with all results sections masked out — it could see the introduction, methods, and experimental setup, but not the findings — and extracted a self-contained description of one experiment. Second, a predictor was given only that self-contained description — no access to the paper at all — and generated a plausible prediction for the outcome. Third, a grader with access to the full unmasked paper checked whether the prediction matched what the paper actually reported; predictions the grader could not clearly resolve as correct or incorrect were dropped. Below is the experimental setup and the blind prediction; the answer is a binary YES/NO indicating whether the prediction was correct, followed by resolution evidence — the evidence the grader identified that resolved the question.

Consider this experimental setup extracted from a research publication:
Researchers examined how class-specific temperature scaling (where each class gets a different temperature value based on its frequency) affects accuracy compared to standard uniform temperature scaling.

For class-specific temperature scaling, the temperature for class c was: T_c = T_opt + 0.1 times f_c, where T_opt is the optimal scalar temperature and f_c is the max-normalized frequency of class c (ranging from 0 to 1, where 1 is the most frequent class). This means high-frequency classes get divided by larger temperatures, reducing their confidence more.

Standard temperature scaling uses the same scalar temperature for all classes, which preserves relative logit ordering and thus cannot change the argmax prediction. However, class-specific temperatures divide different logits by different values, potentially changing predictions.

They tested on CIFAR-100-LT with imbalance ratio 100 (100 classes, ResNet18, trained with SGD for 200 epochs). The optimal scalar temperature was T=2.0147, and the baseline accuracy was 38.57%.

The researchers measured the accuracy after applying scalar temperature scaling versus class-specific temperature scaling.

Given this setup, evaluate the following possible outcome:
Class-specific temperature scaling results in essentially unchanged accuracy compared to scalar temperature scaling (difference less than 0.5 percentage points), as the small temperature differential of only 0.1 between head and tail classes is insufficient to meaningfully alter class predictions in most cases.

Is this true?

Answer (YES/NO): YES